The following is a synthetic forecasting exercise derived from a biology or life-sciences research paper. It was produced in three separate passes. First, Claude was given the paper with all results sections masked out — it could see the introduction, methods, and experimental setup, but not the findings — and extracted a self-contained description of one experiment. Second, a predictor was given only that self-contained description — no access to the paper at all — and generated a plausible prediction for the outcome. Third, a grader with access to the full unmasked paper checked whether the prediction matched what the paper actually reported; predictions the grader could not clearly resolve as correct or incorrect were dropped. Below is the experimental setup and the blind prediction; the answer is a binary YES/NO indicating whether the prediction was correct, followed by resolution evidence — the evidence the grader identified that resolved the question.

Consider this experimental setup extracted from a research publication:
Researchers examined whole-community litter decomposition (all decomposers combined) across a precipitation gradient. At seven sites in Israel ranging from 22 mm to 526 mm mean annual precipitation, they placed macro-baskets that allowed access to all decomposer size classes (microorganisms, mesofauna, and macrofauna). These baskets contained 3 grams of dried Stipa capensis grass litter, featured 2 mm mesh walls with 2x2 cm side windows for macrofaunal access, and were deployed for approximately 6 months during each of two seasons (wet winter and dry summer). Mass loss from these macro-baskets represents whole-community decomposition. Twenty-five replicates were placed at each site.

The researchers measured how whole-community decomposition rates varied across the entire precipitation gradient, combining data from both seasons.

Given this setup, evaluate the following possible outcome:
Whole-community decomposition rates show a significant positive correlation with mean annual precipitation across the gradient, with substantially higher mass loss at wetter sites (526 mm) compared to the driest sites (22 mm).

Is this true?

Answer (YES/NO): NO